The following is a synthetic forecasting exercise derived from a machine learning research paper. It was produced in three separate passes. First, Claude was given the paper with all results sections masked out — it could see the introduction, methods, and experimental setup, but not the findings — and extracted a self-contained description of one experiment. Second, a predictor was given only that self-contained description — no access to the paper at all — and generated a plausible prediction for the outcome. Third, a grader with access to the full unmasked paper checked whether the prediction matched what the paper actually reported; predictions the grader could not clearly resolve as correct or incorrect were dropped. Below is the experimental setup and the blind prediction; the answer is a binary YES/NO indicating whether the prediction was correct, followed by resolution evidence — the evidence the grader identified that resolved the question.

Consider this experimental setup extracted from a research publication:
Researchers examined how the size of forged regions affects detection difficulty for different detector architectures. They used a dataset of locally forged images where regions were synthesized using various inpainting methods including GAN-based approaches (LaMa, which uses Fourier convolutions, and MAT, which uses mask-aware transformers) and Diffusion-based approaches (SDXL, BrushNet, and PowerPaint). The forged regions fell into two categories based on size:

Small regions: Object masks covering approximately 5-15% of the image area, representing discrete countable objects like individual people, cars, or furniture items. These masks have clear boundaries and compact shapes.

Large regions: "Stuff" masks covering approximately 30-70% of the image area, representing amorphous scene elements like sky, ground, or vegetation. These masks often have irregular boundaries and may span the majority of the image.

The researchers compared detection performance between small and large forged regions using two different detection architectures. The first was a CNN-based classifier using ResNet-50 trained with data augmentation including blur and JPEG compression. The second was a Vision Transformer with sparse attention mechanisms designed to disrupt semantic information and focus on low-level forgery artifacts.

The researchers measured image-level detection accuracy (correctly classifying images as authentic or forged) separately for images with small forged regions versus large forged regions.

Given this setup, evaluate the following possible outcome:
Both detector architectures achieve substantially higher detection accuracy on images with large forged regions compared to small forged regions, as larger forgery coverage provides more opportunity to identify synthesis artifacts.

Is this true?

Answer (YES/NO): NO